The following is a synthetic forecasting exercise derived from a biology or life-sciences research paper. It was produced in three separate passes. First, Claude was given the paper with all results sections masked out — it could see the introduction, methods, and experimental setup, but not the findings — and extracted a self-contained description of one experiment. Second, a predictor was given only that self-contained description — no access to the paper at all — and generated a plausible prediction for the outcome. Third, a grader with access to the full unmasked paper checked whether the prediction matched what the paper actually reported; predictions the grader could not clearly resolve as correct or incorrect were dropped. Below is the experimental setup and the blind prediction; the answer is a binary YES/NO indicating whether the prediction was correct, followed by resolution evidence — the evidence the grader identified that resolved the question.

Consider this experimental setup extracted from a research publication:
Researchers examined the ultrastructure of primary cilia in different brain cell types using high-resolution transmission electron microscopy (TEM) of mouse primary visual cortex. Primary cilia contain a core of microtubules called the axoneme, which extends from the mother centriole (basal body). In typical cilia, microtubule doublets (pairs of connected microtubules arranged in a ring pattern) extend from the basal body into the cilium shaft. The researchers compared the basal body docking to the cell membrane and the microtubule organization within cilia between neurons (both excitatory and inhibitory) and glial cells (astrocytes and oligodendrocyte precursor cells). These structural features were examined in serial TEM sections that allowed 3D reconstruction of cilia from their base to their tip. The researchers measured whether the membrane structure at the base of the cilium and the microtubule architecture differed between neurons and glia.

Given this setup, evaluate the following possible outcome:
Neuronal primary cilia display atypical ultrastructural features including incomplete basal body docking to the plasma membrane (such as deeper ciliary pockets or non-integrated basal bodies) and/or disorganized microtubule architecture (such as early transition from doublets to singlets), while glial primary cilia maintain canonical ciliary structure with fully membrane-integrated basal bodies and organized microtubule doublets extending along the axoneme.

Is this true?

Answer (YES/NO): NO